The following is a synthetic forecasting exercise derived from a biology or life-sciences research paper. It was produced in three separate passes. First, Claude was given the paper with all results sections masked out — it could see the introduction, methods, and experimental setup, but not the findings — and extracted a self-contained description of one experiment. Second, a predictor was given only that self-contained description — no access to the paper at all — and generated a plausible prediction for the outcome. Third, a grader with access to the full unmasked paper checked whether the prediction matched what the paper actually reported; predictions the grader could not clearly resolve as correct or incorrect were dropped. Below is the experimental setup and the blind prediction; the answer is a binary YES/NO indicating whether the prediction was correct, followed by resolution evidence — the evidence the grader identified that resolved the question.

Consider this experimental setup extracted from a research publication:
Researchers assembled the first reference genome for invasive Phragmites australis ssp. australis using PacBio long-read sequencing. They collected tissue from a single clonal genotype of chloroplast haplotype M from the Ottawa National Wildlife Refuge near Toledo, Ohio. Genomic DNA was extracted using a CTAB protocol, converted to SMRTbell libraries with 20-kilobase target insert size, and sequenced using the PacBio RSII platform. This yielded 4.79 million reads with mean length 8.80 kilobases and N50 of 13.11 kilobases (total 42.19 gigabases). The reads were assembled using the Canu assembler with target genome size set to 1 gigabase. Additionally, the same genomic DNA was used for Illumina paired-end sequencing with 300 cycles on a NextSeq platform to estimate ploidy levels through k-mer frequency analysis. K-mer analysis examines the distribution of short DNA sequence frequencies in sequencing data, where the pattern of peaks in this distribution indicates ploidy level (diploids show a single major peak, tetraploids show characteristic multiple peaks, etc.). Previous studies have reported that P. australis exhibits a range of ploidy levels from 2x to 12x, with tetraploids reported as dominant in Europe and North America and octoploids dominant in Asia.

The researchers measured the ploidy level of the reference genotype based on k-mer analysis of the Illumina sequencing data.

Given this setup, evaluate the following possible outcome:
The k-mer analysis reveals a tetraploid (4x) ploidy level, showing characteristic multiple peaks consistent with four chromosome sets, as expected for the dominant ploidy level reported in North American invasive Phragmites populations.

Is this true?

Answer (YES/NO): NO